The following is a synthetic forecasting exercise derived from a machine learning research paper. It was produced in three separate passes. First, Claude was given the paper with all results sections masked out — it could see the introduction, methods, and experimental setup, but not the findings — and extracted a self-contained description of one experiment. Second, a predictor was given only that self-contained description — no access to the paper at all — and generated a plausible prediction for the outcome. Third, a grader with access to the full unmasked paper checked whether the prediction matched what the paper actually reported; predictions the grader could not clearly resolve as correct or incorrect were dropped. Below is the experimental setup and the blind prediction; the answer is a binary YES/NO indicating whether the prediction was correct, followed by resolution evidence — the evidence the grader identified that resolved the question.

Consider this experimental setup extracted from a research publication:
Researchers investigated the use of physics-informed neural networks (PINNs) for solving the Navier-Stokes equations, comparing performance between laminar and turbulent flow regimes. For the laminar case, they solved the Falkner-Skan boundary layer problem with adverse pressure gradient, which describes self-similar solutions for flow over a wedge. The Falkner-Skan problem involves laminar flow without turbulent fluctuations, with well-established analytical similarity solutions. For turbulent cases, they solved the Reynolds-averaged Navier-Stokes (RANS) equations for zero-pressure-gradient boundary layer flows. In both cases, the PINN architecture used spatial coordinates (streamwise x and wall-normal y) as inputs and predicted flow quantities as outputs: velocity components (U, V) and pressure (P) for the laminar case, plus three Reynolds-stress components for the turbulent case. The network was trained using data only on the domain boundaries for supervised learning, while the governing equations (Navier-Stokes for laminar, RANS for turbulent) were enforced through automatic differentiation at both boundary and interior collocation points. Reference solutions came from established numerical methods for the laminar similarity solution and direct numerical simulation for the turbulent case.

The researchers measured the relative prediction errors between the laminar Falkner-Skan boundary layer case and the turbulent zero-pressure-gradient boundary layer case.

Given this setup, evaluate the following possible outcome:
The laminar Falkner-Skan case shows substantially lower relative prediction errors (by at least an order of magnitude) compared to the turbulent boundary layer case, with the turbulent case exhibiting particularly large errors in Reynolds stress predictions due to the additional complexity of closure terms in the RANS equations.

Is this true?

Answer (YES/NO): YES